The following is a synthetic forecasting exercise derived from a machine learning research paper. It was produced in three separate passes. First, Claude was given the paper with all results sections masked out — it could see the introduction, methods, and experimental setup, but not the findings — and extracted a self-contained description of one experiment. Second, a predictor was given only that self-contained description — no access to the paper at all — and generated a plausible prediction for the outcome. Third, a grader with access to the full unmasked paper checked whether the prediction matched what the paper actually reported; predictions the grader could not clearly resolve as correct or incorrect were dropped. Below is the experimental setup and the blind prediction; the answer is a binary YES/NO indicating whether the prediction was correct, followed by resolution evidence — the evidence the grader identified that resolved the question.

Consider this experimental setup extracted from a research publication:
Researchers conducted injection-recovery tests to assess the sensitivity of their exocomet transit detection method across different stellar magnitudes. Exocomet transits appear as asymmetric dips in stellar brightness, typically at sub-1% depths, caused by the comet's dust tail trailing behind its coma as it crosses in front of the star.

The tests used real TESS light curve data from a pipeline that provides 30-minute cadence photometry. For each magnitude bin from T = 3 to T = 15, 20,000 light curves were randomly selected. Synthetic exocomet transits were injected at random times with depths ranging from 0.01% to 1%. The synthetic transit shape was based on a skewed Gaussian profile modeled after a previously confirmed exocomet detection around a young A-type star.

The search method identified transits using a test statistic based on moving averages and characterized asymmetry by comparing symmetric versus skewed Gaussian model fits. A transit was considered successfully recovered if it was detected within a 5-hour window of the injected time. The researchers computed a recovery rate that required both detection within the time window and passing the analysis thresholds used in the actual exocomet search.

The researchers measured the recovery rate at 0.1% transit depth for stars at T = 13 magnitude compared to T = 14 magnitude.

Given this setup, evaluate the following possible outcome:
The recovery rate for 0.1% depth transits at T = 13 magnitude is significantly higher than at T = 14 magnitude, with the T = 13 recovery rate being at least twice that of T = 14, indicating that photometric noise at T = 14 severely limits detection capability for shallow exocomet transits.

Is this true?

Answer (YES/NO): YES